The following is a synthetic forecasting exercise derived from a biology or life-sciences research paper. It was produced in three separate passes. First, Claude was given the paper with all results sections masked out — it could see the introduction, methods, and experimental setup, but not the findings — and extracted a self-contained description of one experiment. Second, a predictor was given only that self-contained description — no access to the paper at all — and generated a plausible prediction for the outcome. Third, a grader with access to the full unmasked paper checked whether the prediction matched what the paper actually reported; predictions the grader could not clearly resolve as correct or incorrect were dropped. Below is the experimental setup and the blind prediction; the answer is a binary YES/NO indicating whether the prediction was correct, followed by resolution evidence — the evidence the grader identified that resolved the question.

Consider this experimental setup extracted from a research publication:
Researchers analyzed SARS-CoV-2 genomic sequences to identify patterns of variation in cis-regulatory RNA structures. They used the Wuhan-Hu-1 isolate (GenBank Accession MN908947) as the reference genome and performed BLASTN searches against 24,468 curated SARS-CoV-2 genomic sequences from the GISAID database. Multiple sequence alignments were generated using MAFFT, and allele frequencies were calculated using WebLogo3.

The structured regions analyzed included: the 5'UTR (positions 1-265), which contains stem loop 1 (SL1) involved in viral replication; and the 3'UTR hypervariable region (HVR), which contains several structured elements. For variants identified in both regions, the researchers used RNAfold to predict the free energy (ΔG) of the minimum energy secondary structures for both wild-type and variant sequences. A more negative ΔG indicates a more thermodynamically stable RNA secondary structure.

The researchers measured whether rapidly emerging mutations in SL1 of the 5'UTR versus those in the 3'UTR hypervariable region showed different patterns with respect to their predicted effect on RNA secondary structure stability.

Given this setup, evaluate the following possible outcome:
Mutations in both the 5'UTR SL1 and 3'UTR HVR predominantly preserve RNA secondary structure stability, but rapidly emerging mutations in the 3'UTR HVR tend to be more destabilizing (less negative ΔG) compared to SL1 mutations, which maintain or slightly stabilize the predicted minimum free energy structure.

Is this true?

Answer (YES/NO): NO